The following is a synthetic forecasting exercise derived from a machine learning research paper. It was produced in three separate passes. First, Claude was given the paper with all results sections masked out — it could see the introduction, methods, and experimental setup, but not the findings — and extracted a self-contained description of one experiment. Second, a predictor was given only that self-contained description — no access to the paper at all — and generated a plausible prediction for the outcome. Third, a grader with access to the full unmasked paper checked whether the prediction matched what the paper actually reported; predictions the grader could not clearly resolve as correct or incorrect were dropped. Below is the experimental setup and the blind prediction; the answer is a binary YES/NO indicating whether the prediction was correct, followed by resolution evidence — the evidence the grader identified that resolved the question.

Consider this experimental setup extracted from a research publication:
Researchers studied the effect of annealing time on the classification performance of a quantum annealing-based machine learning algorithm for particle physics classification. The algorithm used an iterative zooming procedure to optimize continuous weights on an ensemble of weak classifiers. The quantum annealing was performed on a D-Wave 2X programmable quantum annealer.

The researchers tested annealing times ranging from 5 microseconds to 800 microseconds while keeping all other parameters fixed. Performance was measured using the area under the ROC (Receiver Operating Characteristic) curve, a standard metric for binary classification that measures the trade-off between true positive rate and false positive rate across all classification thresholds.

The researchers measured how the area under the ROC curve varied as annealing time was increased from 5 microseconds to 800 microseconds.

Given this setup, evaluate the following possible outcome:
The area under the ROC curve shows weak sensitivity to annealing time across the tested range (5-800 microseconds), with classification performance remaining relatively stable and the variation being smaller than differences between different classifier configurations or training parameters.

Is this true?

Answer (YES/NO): YES